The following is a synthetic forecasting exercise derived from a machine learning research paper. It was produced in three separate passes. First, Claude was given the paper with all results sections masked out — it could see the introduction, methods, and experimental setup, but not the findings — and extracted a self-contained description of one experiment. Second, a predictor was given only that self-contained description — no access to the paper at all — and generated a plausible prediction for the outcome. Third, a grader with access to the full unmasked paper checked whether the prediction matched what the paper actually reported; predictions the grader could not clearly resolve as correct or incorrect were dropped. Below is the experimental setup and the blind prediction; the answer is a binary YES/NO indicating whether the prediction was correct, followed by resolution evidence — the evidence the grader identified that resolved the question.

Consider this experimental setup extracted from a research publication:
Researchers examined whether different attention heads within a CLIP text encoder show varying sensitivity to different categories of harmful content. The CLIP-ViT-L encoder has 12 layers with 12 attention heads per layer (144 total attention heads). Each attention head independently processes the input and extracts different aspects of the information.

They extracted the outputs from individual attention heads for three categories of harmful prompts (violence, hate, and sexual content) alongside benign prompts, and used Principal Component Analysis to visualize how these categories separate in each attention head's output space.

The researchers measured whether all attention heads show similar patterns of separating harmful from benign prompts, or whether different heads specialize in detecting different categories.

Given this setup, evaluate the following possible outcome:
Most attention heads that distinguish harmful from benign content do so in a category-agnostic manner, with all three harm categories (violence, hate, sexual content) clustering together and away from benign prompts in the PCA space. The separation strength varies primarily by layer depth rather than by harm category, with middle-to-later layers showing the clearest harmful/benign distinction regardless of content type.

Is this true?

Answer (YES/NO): NO